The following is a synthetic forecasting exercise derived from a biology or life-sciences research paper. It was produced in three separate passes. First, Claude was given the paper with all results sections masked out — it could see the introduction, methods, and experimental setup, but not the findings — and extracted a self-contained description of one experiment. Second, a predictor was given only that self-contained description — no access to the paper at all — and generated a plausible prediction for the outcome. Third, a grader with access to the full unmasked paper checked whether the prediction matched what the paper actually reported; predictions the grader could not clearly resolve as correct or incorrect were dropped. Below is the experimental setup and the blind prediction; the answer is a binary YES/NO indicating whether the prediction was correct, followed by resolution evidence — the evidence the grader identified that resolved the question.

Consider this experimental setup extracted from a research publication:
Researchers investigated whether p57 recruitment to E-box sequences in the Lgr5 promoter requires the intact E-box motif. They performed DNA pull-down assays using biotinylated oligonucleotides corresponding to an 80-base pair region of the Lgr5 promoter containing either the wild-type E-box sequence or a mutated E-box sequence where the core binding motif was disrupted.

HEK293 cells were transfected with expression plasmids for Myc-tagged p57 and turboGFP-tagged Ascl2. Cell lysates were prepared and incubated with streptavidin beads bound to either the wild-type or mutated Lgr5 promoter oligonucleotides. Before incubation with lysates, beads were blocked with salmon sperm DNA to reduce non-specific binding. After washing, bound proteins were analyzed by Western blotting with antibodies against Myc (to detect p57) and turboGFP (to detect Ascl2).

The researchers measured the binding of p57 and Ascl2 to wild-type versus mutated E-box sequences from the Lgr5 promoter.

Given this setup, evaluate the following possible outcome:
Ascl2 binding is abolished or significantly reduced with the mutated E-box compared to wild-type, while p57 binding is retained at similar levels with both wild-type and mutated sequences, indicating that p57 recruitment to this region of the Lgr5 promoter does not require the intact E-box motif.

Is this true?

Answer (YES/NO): NO